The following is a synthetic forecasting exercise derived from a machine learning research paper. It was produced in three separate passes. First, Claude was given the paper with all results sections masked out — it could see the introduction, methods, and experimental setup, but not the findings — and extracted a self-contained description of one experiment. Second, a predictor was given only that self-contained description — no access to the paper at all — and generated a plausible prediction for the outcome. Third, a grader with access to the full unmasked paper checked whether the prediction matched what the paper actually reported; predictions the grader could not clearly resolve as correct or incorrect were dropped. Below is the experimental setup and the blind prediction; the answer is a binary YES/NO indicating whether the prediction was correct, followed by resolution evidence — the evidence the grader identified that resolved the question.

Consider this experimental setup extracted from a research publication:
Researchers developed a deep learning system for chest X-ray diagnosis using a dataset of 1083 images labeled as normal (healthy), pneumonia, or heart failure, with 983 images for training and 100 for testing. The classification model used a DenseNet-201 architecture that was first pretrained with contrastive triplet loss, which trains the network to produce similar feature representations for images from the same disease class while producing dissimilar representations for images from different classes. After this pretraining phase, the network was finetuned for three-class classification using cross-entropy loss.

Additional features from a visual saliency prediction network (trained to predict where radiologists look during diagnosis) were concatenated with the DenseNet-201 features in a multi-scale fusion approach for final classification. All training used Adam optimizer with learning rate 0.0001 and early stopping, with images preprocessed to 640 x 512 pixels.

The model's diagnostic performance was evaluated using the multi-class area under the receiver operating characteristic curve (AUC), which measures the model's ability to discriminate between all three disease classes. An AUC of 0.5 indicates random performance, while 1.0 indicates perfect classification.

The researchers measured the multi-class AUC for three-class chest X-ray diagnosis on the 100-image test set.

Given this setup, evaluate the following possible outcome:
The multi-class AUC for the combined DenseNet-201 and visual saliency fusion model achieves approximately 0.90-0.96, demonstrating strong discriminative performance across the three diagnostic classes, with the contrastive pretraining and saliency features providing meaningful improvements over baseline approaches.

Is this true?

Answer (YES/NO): YES